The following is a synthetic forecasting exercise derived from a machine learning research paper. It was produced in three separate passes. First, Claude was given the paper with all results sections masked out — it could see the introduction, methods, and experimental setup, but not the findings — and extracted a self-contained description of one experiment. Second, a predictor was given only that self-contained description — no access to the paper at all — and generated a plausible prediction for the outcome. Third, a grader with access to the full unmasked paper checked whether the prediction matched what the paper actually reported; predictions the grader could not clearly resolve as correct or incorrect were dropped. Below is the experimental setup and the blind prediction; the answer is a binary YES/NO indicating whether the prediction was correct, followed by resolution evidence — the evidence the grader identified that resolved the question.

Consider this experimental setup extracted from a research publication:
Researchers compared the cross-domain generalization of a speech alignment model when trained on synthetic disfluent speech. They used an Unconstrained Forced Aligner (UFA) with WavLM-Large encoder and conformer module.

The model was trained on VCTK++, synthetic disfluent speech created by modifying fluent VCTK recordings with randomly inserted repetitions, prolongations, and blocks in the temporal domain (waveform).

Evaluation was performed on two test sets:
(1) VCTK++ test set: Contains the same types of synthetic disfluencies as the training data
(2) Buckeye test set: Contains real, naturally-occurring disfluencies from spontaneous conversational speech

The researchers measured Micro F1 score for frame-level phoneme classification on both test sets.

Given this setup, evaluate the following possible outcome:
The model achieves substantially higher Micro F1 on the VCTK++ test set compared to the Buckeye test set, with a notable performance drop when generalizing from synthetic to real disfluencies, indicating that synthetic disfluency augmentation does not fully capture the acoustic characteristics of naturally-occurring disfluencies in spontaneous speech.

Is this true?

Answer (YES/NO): YES